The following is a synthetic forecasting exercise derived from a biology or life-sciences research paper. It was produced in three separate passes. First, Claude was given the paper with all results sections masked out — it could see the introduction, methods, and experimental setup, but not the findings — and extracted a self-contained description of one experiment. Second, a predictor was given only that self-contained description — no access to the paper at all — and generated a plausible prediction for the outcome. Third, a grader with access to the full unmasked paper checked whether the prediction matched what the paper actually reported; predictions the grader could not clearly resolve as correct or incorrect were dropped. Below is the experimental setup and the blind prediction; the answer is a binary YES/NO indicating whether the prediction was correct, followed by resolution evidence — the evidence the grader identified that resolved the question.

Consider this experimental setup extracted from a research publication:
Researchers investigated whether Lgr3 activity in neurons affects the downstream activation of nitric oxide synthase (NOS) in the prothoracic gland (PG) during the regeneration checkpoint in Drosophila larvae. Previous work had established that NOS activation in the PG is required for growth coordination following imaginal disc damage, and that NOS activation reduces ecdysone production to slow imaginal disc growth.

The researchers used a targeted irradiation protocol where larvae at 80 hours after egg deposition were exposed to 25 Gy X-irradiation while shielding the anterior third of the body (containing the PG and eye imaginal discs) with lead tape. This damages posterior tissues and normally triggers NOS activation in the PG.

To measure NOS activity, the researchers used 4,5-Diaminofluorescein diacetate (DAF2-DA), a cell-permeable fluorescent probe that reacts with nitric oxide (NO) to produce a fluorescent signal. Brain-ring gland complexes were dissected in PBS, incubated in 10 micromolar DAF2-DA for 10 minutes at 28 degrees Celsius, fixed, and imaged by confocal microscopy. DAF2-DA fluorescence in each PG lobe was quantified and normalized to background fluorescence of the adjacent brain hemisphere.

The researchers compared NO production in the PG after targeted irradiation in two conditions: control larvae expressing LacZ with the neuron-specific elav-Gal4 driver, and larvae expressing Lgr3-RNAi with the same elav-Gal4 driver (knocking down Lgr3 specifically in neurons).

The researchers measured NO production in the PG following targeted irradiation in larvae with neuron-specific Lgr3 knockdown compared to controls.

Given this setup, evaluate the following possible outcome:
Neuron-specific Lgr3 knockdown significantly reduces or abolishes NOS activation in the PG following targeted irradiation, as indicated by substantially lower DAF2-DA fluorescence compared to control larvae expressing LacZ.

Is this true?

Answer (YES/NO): YES